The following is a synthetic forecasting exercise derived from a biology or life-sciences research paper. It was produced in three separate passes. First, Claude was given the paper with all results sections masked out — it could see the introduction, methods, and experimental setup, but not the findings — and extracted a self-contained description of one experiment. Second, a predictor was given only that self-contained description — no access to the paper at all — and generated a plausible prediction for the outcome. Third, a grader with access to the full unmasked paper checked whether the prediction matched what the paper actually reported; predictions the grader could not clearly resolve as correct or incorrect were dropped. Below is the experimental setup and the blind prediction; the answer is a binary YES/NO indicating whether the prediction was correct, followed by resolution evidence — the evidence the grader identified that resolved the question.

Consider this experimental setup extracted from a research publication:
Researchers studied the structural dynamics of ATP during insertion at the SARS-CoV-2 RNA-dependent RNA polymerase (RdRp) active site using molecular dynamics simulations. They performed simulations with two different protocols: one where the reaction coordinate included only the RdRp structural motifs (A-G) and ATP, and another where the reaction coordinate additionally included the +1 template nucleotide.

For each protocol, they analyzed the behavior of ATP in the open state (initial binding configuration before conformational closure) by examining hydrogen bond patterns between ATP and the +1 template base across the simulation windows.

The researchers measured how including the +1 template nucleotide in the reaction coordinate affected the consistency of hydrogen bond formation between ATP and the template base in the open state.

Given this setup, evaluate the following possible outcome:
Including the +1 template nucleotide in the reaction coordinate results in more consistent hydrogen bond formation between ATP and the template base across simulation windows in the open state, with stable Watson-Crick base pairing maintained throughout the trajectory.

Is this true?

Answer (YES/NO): NO